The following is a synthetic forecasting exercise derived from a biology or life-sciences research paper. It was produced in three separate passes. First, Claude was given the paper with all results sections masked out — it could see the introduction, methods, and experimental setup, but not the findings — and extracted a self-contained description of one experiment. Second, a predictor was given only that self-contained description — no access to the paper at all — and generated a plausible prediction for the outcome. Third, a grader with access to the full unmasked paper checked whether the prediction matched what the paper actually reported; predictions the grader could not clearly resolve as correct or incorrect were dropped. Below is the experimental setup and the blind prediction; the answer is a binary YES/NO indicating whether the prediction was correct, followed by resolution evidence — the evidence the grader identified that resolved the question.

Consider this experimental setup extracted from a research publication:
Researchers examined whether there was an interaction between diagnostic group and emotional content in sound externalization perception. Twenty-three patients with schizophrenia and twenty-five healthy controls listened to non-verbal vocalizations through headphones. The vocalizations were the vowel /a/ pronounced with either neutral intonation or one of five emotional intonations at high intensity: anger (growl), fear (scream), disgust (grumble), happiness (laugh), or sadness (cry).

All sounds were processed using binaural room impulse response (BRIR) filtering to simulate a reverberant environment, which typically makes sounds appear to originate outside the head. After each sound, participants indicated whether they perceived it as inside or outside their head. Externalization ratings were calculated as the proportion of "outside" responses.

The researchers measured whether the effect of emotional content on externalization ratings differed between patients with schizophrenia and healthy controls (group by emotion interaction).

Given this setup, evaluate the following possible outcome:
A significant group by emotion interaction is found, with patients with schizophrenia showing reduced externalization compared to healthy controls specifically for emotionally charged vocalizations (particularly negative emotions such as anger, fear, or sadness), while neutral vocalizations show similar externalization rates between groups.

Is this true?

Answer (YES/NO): NO